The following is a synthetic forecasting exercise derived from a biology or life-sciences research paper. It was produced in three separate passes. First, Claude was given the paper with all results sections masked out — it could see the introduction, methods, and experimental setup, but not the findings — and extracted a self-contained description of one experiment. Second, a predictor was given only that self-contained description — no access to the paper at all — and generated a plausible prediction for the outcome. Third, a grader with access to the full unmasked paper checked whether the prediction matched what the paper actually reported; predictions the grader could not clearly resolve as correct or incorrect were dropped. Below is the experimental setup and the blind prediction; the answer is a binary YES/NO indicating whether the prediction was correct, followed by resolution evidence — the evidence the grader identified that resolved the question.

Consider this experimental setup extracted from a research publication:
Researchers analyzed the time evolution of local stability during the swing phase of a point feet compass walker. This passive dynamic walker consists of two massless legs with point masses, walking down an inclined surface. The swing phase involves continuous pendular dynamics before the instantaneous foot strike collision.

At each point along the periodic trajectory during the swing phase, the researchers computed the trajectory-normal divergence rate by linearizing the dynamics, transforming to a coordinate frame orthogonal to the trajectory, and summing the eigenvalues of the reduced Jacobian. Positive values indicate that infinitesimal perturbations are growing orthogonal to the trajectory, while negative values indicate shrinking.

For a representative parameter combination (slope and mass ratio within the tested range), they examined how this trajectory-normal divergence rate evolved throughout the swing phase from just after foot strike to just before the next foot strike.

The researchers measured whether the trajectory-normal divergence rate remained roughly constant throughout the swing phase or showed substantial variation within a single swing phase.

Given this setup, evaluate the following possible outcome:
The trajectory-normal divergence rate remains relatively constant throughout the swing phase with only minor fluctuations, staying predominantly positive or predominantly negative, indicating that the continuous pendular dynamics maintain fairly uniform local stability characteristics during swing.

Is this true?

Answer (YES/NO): NO